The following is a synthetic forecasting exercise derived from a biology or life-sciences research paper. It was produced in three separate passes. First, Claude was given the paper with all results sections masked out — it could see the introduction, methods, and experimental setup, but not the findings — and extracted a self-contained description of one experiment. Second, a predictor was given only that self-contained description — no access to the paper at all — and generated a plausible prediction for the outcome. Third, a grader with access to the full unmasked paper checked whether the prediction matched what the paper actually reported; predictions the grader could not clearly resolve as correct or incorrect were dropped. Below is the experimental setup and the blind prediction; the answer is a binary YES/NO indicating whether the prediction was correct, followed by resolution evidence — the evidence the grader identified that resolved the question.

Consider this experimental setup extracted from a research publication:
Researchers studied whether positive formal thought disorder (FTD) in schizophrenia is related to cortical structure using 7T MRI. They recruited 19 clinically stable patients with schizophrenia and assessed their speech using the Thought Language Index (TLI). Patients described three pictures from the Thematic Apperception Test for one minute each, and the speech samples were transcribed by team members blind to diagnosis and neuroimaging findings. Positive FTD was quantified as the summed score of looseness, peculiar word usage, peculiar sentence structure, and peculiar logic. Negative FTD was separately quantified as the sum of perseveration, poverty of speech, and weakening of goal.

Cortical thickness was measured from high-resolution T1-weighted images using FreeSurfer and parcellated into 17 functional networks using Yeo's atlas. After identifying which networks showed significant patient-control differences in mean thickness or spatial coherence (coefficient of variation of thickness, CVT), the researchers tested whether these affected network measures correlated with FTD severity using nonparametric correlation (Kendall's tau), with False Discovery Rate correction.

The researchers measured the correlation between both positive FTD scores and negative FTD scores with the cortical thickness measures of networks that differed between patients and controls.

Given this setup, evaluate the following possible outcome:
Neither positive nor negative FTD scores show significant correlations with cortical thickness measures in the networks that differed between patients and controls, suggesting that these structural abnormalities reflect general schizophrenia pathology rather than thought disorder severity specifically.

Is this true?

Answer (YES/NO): NO